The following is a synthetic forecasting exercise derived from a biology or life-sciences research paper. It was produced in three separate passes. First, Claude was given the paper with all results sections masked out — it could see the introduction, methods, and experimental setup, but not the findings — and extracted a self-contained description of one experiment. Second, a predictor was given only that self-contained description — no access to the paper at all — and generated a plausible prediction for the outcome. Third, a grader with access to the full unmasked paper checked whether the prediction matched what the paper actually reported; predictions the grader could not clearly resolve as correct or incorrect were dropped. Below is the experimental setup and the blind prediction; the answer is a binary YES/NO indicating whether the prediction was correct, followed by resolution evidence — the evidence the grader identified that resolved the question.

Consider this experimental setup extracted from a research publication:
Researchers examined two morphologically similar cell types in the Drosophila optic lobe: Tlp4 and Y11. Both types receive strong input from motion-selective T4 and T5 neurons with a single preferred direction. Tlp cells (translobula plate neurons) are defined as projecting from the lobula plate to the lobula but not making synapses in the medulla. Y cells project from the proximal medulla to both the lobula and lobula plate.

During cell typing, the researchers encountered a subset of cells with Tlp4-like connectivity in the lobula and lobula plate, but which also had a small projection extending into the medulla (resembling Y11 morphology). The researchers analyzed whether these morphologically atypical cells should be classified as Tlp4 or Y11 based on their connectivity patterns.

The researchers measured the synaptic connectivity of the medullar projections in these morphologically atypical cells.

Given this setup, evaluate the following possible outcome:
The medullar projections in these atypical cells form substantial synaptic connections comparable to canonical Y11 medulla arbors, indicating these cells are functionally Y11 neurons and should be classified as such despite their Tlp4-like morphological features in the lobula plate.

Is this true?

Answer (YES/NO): NO